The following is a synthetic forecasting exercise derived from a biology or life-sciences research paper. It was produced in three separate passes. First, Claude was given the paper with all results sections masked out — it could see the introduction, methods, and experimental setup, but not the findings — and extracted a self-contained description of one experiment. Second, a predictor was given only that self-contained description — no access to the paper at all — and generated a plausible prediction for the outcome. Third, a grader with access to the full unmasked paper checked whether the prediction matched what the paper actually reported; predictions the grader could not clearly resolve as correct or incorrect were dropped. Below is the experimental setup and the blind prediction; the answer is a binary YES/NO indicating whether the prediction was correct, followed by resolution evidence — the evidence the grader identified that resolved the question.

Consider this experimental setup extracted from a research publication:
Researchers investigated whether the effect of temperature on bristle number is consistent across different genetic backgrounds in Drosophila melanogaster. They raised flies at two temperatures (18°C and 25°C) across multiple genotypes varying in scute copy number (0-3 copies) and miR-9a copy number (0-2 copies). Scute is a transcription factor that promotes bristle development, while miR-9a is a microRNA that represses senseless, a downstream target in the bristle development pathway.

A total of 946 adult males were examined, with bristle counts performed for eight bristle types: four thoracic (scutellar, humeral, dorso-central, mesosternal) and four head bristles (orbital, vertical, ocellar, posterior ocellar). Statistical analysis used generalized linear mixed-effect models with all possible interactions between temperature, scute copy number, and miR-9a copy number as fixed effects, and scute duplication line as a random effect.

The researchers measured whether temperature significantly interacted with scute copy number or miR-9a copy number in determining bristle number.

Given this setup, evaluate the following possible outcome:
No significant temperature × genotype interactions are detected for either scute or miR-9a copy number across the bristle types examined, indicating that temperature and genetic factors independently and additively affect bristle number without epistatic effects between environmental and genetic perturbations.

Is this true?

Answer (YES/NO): NO